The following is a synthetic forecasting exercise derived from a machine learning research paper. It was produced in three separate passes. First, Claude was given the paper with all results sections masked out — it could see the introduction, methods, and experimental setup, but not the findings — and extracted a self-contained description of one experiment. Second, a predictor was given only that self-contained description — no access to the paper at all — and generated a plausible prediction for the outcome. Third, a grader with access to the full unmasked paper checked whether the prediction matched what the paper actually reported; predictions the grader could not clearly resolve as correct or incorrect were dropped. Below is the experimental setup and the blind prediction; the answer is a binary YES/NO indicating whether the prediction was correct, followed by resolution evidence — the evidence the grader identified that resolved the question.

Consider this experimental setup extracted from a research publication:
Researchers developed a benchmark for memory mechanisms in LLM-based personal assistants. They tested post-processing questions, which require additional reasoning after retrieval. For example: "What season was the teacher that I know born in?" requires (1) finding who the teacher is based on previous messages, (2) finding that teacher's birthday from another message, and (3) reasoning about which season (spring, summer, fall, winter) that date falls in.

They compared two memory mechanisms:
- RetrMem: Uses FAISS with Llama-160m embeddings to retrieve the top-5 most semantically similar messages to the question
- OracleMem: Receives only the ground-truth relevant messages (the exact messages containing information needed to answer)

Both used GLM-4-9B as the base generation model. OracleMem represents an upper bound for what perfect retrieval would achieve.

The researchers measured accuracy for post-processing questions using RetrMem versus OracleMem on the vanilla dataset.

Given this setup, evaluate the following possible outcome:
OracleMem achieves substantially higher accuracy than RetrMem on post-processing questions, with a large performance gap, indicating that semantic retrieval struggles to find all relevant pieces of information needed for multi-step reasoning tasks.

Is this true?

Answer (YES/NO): NO